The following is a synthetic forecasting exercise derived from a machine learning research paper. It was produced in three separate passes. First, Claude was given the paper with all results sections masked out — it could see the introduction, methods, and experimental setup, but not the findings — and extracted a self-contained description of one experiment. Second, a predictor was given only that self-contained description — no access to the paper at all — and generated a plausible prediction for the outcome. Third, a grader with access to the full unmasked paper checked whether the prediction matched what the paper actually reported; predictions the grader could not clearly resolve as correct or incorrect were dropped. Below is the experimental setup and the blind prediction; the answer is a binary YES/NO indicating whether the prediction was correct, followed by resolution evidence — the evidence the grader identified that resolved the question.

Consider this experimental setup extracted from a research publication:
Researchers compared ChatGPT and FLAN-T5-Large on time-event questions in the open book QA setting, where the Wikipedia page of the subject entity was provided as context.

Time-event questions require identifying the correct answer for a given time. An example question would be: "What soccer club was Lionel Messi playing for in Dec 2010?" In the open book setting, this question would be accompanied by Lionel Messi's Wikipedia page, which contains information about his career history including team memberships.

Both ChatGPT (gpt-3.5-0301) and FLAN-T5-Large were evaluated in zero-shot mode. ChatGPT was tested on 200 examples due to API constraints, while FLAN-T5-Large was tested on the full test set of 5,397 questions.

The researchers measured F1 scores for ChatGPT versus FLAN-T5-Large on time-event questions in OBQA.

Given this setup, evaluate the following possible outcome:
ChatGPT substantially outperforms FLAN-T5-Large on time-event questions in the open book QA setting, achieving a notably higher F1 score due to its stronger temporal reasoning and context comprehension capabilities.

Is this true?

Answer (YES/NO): NO